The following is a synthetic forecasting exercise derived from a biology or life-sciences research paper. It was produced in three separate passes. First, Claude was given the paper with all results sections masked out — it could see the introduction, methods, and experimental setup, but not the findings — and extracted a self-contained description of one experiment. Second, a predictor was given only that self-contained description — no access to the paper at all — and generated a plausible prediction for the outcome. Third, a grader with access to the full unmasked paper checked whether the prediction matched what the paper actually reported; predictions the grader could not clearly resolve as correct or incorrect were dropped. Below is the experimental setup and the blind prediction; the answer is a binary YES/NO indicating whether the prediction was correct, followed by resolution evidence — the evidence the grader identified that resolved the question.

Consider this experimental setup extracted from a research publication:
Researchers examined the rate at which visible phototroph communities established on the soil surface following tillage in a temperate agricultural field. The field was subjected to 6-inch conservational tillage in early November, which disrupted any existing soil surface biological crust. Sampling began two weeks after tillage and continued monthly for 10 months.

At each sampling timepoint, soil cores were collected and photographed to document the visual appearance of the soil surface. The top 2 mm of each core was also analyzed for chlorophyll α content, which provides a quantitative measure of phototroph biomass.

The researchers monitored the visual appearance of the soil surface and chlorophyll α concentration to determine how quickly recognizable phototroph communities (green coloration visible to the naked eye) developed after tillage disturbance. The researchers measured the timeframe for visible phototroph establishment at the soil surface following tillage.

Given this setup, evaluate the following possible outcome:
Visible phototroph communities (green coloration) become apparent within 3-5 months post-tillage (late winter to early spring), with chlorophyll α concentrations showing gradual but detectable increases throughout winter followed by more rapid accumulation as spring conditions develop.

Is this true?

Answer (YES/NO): NO